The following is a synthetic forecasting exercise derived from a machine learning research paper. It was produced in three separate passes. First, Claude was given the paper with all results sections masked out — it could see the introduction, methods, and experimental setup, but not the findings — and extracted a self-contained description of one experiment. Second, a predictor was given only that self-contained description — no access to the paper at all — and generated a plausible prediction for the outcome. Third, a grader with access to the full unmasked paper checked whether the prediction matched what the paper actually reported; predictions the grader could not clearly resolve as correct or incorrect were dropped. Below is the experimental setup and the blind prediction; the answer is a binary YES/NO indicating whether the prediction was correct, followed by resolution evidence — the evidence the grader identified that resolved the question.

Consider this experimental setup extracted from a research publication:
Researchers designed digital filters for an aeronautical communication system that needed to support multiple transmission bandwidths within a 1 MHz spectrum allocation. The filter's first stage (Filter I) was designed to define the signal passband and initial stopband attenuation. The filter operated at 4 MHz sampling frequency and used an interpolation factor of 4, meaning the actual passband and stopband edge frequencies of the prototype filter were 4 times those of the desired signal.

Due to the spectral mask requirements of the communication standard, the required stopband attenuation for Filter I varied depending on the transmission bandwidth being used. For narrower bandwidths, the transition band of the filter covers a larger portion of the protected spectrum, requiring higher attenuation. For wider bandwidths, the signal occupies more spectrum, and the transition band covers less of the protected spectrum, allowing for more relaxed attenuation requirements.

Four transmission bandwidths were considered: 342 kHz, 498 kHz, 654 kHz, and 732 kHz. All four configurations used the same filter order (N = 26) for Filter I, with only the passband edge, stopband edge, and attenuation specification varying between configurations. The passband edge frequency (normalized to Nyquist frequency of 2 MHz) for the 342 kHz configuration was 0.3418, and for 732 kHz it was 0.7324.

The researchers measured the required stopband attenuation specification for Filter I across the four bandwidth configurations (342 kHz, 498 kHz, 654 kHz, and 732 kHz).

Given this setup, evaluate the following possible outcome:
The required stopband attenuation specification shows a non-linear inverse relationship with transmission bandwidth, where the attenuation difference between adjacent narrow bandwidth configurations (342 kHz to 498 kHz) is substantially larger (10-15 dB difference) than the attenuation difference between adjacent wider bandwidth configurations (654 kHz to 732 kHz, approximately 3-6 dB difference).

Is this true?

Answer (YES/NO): NO